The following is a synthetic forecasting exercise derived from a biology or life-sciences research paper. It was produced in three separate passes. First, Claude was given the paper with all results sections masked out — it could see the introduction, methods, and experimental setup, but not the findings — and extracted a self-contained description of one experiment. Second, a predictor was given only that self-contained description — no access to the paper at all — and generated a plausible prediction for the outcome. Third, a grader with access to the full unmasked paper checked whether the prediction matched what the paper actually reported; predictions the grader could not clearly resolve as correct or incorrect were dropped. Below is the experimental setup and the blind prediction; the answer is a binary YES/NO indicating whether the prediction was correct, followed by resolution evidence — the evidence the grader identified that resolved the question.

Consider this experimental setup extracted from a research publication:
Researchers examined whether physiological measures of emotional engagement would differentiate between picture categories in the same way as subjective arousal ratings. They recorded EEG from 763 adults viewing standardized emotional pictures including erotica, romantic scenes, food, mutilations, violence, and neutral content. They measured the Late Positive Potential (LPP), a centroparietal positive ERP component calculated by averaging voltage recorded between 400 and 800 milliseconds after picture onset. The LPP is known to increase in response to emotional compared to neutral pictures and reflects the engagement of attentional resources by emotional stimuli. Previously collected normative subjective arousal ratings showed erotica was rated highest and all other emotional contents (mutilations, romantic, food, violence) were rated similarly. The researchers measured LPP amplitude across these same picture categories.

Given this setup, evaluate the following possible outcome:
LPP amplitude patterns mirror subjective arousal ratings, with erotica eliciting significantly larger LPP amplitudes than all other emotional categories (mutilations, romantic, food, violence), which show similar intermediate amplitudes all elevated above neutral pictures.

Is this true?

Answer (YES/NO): NO